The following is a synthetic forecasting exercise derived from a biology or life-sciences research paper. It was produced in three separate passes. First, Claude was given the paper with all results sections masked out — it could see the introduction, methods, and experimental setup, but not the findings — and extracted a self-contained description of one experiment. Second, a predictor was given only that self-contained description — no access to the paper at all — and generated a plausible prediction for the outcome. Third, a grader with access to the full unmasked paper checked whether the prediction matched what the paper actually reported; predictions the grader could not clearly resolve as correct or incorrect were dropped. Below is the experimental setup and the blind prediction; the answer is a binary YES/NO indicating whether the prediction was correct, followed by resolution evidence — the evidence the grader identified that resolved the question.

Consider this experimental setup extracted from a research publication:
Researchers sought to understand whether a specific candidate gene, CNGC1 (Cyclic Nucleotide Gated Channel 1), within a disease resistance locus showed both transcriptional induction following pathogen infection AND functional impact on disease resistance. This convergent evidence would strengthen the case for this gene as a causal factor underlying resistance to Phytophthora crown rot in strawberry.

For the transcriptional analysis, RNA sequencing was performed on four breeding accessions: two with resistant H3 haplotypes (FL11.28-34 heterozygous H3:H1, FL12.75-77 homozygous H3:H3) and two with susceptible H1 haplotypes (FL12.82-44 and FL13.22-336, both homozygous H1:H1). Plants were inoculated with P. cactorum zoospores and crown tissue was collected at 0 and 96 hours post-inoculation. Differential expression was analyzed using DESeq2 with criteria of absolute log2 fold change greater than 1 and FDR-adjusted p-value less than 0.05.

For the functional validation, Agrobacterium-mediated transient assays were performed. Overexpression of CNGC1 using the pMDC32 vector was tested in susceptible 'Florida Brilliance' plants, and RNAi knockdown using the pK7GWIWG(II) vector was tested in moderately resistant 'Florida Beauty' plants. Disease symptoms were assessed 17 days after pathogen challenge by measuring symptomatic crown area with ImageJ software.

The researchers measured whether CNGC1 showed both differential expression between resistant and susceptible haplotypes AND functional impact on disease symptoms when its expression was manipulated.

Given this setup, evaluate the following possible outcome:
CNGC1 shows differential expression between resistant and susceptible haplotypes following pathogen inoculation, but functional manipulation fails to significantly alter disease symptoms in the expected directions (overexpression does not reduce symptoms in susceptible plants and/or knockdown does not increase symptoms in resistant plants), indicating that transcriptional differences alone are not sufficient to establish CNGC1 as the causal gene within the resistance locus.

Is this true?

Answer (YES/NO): NO